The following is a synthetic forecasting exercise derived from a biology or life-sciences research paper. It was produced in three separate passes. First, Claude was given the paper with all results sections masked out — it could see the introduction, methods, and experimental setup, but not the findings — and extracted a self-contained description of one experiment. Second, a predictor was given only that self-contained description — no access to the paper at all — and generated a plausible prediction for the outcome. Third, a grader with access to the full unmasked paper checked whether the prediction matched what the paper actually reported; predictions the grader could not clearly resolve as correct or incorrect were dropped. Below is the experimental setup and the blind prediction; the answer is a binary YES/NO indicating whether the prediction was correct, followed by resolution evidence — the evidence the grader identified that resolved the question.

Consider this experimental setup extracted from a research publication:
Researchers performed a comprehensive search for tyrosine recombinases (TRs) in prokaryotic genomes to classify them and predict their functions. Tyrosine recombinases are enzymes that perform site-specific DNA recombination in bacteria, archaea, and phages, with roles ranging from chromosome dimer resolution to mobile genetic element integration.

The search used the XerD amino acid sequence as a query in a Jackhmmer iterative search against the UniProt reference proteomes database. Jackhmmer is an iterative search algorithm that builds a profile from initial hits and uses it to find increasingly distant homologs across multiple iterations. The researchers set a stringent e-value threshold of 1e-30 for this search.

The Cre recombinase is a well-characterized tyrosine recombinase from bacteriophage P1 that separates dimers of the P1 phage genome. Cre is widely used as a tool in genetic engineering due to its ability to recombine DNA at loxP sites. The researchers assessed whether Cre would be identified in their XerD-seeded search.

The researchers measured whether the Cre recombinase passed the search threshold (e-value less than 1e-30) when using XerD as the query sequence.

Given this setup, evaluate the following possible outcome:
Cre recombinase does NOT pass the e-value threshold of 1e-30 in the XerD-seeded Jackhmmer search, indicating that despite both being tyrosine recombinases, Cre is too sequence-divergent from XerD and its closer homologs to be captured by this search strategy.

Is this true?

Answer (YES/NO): YES